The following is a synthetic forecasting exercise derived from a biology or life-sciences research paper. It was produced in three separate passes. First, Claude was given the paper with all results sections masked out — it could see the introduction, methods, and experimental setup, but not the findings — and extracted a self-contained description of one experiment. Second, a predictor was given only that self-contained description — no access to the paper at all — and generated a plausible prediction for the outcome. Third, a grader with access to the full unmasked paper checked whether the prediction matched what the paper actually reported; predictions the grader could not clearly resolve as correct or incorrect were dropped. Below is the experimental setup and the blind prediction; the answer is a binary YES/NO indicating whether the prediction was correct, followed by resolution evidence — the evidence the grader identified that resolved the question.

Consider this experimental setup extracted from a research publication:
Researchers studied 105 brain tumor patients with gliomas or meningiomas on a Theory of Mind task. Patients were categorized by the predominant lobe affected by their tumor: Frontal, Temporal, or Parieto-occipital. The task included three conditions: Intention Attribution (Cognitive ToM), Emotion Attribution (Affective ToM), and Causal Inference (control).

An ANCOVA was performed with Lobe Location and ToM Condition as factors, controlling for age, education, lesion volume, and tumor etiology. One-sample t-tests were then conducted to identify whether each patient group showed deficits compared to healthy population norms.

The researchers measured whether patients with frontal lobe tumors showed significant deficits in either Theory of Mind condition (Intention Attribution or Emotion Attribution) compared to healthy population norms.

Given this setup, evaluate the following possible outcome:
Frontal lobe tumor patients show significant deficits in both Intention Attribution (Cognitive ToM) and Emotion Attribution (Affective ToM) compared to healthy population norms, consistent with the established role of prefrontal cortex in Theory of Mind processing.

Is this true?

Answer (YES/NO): YES